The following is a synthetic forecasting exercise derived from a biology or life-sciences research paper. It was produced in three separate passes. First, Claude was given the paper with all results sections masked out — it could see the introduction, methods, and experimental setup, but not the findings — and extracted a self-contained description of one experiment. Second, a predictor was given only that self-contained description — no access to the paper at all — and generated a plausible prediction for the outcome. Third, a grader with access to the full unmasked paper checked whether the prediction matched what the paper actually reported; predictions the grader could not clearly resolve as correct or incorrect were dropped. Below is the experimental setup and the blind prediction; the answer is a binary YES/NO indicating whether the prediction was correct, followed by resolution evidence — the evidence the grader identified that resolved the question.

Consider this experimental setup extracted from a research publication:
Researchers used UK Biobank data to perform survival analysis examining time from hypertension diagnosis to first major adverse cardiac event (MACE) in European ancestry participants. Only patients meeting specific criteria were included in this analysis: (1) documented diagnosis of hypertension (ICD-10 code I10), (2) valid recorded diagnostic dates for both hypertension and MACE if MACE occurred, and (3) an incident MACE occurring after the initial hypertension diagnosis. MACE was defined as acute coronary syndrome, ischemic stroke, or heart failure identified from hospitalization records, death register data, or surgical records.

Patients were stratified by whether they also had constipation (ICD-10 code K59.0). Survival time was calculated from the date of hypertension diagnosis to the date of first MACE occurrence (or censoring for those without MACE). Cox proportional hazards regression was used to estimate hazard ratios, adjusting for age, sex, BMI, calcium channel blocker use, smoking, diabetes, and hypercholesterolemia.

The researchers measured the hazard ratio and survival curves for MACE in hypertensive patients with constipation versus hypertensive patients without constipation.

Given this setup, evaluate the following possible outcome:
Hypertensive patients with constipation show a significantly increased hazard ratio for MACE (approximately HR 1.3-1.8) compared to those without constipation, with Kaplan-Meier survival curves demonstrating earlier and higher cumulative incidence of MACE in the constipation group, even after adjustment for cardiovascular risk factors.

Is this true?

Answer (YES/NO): YES